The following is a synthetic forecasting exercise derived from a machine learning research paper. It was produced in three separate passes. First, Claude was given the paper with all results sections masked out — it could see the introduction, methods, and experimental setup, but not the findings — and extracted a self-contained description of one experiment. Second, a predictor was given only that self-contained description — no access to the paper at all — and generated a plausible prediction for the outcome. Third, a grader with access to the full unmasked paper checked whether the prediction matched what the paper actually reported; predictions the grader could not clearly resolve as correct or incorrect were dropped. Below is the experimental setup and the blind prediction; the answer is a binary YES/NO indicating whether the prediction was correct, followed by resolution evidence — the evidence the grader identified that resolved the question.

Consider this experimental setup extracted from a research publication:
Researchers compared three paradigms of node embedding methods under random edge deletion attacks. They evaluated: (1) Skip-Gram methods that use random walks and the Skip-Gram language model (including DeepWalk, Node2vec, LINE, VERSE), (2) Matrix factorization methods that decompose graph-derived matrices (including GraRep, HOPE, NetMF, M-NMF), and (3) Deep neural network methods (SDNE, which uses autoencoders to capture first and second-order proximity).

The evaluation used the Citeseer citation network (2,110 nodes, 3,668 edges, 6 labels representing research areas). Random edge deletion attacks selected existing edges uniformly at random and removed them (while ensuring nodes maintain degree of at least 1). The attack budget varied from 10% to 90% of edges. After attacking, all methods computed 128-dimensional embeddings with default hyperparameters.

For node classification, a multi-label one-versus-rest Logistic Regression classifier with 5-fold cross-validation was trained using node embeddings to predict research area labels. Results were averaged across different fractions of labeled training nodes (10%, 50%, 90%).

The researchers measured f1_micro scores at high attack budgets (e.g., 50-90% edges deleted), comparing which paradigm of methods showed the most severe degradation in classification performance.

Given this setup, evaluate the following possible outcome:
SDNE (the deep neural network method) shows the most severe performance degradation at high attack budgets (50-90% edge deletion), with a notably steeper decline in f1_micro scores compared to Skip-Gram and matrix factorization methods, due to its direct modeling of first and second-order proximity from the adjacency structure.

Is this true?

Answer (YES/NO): NO